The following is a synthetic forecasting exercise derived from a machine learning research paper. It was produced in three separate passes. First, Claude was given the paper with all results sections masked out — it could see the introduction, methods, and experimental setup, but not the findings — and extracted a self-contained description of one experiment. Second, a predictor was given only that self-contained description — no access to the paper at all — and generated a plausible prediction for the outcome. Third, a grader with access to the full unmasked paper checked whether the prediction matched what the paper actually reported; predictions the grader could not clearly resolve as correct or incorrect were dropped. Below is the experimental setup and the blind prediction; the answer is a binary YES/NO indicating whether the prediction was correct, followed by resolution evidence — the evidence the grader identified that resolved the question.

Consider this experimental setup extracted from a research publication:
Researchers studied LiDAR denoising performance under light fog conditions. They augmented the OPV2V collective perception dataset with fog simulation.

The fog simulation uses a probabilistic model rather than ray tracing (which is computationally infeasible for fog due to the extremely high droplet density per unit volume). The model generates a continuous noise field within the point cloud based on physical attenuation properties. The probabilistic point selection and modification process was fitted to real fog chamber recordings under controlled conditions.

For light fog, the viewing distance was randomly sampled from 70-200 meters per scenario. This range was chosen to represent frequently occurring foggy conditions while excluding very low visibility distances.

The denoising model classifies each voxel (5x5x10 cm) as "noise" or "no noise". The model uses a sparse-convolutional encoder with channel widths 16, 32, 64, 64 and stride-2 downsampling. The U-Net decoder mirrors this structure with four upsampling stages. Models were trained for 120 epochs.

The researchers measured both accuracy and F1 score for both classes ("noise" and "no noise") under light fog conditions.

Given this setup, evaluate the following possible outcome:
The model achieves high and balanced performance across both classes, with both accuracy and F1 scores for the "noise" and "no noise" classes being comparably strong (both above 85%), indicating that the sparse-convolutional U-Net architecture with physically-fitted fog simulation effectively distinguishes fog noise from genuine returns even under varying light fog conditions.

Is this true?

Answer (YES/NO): YES